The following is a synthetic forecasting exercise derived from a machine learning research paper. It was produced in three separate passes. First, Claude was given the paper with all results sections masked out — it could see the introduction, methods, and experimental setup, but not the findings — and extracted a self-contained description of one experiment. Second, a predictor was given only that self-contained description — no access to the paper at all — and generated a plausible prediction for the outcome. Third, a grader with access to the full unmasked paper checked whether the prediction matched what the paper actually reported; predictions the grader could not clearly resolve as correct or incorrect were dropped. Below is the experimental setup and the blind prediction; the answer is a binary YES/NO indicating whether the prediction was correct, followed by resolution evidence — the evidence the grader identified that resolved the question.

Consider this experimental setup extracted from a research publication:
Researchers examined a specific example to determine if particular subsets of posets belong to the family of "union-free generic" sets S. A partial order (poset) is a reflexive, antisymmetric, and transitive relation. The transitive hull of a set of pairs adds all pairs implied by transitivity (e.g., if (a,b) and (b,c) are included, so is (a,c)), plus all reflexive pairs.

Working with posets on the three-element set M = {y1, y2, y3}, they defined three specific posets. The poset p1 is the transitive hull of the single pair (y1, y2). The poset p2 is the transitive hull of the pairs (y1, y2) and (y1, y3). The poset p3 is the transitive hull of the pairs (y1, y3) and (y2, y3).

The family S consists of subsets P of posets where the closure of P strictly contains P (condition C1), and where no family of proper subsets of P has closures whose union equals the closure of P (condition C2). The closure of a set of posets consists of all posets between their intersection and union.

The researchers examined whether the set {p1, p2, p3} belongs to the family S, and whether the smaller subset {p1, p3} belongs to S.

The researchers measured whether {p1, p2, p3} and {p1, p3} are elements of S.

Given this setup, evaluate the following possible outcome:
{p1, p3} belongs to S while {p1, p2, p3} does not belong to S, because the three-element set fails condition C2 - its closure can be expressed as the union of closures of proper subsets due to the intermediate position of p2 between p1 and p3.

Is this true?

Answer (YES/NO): YES